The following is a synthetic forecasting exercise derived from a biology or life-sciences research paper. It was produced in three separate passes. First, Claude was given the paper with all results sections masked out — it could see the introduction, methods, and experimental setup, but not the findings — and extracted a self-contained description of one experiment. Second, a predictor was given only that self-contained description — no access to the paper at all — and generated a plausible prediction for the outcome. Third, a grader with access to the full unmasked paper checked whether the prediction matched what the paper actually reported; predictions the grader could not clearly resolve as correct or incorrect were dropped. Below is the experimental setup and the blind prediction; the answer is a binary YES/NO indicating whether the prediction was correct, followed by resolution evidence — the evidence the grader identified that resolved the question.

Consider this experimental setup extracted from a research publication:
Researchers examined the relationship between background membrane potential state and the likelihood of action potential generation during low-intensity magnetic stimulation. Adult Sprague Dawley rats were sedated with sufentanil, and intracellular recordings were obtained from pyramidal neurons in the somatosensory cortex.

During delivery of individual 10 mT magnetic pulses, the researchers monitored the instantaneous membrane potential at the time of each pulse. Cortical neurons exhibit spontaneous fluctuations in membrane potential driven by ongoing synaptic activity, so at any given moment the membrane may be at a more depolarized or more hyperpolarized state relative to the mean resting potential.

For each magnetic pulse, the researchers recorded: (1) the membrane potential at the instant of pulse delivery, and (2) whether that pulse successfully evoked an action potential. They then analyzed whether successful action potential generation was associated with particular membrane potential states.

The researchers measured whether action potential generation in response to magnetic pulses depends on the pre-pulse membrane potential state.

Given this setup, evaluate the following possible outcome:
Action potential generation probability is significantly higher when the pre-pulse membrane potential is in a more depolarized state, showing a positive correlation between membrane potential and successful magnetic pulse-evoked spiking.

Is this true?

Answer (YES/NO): YES